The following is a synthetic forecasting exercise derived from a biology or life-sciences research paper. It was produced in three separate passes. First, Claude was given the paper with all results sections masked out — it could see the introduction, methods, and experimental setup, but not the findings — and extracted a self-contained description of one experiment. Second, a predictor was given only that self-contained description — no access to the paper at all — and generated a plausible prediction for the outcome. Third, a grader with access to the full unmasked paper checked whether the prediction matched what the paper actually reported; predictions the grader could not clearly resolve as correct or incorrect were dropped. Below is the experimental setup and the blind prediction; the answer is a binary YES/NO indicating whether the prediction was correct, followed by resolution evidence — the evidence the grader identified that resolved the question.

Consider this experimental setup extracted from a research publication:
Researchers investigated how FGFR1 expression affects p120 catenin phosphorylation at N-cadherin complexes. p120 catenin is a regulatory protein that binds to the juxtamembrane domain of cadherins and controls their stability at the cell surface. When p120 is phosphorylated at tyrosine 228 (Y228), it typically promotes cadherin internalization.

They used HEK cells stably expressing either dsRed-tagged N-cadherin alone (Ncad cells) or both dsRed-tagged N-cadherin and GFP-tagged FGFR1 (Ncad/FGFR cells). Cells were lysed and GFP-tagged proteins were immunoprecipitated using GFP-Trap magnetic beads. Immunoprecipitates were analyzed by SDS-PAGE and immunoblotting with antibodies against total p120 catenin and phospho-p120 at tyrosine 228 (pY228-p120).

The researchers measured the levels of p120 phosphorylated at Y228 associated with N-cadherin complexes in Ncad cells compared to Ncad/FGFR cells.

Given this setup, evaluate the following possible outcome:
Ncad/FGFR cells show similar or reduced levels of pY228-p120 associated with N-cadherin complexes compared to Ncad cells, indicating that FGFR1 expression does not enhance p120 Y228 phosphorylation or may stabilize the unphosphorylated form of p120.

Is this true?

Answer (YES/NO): YES